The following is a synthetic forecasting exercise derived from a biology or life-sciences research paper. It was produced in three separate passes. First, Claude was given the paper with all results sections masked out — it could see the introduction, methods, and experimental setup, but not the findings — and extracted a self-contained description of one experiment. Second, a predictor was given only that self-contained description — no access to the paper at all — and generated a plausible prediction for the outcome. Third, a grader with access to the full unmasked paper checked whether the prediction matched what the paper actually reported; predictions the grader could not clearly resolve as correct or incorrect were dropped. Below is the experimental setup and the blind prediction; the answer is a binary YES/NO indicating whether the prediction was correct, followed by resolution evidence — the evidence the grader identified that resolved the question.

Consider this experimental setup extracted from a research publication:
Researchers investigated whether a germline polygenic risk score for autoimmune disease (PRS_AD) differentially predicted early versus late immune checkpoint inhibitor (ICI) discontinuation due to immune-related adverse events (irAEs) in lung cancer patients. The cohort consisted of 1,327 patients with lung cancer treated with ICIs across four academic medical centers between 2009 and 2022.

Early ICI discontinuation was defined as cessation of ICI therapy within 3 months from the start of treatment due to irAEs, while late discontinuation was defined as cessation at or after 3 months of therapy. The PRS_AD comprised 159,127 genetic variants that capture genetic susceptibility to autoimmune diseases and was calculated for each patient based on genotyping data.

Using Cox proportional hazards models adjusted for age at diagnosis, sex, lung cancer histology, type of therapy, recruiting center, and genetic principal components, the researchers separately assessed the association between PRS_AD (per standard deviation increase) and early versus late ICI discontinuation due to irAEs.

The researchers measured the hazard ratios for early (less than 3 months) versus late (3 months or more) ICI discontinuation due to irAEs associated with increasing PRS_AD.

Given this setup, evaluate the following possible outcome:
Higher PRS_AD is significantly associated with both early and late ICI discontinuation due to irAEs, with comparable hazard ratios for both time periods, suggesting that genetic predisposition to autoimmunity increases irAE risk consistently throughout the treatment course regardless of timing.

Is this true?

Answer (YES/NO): NO